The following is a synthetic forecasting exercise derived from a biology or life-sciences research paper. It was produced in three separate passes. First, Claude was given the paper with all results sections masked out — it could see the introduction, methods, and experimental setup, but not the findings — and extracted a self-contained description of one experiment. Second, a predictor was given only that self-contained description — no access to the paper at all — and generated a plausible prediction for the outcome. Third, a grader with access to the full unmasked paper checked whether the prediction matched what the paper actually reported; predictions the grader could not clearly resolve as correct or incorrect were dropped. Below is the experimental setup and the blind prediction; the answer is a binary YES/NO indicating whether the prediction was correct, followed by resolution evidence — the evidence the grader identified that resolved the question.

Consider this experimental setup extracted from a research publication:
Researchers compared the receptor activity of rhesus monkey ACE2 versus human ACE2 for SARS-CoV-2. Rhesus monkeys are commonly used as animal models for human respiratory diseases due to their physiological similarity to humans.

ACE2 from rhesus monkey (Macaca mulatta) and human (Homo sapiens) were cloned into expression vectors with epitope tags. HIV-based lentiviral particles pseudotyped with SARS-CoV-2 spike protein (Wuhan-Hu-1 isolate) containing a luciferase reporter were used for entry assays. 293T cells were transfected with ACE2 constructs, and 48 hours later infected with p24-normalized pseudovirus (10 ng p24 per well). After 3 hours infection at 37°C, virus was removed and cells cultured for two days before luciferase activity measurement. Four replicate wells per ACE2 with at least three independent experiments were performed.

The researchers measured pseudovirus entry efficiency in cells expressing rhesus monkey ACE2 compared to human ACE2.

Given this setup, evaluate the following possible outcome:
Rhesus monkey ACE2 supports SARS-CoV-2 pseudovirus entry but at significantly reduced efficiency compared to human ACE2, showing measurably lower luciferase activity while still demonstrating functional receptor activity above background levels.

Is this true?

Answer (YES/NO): NO